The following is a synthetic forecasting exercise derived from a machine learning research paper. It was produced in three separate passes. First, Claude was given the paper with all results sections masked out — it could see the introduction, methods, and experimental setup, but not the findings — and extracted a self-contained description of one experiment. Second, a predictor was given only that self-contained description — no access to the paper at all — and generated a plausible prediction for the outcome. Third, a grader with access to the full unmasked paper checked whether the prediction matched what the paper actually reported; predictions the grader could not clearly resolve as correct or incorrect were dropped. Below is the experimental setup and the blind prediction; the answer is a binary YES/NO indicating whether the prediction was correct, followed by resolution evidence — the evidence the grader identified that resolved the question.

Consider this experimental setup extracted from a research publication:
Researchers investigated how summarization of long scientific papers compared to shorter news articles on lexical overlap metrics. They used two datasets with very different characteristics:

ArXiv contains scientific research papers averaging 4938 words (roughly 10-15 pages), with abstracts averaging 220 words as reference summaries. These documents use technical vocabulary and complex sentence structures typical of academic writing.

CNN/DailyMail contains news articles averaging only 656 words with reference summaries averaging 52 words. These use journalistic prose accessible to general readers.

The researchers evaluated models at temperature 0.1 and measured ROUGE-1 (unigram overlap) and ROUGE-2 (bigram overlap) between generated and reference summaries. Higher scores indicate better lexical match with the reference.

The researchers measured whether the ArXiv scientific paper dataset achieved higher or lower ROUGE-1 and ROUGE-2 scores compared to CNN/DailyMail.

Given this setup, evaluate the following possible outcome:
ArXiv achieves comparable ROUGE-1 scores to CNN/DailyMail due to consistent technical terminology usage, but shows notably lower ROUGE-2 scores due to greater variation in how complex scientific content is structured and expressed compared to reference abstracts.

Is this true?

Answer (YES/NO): NO